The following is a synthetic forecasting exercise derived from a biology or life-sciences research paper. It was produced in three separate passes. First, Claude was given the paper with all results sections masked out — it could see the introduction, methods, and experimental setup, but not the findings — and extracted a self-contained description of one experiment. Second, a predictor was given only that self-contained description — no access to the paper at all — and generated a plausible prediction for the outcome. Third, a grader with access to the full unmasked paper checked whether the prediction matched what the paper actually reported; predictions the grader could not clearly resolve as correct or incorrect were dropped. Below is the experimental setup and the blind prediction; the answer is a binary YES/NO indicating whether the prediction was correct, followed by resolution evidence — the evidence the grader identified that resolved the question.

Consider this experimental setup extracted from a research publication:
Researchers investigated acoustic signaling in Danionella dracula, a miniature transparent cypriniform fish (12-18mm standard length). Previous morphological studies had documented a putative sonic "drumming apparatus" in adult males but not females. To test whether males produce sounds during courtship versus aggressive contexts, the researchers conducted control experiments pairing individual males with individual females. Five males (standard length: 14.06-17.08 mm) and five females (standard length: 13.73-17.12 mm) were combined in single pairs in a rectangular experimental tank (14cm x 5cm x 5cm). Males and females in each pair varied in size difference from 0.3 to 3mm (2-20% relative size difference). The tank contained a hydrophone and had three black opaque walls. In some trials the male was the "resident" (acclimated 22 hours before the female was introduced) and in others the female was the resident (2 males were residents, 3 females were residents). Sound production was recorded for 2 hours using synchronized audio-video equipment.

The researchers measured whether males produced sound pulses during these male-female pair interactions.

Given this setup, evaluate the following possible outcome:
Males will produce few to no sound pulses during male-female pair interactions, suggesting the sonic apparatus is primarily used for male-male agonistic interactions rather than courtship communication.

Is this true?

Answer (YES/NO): YES